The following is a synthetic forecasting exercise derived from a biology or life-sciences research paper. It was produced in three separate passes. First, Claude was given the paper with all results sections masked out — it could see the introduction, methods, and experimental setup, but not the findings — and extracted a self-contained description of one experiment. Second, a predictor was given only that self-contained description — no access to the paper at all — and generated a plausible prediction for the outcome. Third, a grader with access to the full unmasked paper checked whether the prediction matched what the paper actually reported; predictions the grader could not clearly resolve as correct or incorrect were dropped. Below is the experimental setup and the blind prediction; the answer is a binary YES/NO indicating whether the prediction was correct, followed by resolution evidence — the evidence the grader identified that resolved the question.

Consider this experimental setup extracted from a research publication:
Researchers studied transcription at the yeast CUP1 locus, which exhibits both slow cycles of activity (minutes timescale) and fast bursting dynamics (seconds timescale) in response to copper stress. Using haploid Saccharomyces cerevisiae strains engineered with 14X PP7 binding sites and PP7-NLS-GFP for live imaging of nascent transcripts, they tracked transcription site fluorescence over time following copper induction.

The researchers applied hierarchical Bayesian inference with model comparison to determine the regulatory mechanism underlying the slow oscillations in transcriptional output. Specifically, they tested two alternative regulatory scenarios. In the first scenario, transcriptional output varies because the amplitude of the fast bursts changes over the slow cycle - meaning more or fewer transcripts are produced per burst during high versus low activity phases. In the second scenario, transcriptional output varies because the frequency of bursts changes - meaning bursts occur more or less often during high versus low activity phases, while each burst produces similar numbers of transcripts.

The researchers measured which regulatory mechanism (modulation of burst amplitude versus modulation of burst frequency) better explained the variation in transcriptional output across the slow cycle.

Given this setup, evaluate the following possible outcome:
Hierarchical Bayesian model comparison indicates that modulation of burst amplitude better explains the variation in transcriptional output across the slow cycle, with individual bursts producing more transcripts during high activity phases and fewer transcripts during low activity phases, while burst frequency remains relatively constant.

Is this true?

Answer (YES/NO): YES